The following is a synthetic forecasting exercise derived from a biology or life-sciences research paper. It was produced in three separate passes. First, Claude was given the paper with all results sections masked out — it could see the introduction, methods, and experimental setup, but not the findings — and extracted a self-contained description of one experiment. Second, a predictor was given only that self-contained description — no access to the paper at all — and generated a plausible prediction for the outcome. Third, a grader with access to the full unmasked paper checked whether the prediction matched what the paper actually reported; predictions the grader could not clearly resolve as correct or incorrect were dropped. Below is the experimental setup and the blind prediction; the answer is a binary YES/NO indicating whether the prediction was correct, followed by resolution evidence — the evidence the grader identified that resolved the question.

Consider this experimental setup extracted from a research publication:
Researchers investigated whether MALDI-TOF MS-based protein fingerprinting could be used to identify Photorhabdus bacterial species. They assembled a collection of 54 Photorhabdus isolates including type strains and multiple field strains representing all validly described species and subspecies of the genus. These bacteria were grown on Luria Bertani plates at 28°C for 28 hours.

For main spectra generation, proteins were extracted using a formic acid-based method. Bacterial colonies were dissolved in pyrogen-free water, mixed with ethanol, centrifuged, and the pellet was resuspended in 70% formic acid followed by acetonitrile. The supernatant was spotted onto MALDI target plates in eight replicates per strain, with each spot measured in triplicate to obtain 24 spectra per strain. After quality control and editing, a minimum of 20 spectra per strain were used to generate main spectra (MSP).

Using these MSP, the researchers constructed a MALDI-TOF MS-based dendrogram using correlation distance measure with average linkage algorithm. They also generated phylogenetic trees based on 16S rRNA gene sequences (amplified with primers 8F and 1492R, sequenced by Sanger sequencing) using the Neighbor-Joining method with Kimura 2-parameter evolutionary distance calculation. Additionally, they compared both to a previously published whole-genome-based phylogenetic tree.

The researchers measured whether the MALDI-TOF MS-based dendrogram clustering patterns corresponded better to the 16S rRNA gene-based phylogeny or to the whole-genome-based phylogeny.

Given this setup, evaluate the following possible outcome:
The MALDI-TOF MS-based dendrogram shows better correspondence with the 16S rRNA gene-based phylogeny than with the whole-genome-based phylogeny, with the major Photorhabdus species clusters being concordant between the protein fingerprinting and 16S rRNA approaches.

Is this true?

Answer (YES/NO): NO